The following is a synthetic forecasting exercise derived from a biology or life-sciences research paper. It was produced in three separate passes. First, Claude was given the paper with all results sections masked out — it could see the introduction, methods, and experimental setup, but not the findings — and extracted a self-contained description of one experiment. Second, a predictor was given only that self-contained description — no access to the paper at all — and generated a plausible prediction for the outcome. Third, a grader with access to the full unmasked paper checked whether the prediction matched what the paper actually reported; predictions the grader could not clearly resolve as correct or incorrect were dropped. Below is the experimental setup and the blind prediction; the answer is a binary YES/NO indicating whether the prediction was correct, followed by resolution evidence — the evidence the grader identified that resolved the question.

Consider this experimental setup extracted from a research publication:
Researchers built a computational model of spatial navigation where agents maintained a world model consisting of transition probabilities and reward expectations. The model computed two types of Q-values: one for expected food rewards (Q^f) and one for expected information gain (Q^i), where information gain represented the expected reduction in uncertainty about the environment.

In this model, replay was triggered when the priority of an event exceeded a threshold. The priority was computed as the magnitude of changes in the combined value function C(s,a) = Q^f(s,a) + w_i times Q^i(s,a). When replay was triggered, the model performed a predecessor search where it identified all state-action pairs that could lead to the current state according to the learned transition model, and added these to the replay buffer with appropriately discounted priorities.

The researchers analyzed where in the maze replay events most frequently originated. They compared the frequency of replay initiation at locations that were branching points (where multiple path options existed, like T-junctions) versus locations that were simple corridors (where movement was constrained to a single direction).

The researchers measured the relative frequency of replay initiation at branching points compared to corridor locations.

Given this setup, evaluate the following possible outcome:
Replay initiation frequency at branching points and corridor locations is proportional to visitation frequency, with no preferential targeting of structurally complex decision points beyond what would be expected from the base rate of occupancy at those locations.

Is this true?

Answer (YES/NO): NO